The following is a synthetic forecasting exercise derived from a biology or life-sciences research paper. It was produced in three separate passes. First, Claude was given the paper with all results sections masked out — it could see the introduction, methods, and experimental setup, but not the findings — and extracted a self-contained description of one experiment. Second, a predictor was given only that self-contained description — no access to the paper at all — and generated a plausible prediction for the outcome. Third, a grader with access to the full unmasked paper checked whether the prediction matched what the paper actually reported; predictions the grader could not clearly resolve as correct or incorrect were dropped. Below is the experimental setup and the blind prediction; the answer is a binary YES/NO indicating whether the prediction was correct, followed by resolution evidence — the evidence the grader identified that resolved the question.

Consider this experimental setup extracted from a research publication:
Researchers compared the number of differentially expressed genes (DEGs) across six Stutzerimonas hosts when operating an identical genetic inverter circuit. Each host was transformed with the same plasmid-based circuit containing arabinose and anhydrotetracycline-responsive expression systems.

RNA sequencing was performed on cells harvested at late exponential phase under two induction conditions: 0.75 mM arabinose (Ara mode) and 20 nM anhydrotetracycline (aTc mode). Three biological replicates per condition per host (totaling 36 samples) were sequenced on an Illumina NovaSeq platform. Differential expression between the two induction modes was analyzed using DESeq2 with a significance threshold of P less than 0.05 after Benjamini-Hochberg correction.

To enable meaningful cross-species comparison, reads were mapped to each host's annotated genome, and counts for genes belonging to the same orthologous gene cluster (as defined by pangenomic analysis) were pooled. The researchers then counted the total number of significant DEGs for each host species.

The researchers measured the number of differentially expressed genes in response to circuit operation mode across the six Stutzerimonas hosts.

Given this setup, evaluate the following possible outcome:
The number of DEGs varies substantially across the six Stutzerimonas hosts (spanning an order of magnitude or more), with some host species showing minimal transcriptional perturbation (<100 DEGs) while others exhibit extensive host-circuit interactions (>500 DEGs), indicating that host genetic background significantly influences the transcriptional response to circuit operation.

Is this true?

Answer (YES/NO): NO